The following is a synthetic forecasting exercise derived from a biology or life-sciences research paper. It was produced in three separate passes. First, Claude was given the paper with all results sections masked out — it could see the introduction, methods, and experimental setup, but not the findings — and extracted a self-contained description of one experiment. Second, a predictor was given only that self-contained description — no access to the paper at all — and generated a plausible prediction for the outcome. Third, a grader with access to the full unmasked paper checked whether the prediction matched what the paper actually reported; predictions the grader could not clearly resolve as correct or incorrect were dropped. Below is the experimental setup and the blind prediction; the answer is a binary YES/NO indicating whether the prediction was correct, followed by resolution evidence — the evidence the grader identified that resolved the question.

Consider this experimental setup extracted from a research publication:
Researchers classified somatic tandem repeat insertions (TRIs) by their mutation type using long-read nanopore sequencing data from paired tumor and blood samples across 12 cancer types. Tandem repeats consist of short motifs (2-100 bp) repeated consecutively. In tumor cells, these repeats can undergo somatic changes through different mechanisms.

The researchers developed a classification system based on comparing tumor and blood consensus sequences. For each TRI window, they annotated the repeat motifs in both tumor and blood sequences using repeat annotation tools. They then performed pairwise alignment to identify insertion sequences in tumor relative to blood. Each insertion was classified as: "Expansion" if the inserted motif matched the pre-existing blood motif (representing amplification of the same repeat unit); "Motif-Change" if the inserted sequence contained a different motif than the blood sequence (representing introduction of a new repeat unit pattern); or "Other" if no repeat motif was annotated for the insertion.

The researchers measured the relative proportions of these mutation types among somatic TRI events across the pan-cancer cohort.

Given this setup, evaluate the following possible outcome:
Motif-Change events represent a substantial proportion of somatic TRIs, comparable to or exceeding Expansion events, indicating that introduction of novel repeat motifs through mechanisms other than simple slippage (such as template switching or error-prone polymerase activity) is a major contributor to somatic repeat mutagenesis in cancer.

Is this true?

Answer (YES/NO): NO